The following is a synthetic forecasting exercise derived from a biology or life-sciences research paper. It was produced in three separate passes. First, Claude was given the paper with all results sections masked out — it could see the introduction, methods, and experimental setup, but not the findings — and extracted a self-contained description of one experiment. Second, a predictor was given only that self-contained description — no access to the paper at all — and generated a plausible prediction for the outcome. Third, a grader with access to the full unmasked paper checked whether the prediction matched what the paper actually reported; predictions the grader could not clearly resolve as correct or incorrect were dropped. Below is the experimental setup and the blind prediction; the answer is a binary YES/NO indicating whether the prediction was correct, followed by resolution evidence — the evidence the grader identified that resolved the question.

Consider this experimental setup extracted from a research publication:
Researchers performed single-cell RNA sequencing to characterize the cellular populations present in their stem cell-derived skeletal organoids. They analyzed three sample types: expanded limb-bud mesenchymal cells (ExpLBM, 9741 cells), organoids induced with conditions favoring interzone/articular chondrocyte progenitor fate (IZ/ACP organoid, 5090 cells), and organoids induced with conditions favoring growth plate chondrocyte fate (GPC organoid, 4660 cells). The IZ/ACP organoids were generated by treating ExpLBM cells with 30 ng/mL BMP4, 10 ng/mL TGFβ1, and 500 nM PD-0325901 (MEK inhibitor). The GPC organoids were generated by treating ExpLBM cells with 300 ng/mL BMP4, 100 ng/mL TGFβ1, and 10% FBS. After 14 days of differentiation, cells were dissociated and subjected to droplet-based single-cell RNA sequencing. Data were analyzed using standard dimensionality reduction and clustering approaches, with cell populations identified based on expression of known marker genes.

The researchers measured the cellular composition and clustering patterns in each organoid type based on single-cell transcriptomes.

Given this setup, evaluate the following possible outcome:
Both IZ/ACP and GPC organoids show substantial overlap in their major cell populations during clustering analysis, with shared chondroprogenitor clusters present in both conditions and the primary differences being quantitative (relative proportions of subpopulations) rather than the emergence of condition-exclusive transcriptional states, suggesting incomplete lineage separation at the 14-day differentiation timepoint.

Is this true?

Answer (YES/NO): NO